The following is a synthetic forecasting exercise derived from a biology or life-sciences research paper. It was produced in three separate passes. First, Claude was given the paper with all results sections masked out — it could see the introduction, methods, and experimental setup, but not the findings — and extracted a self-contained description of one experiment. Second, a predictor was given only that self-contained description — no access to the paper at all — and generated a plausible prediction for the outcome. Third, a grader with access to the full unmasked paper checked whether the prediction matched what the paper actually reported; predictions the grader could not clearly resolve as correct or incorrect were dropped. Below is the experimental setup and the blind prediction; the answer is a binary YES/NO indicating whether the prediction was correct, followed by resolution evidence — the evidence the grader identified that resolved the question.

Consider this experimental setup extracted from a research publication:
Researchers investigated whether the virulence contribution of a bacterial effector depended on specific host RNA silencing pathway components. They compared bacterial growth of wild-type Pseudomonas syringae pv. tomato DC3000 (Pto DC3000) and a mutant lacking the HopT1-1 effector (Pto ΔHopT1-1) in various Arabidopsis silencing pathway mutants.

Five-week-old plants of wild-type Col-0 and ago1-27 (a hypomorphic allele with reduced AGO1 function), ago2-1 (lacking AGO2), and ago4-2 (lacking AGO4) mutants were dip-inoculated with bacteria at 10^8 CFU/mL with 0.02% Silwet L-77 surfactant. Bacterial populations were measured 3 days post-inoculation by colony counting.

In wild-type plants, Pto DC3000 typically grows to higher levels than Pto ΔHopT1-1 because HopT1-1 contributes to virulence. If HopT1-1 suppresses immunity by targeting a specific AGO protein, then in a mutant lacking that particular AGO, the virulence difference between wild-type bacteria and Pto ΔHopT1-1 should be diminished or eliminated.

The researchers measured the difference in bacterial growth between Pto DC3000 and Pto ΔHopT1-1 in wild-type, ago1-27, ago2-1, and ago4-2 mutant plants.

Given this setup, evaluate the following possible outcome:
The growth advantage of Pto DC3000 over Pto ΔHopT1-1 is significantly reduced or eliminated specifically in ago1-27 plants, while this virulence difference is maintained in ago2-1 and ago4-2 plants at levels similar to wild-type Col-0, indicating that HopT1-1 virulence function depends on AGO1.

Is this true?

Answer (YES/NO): YES